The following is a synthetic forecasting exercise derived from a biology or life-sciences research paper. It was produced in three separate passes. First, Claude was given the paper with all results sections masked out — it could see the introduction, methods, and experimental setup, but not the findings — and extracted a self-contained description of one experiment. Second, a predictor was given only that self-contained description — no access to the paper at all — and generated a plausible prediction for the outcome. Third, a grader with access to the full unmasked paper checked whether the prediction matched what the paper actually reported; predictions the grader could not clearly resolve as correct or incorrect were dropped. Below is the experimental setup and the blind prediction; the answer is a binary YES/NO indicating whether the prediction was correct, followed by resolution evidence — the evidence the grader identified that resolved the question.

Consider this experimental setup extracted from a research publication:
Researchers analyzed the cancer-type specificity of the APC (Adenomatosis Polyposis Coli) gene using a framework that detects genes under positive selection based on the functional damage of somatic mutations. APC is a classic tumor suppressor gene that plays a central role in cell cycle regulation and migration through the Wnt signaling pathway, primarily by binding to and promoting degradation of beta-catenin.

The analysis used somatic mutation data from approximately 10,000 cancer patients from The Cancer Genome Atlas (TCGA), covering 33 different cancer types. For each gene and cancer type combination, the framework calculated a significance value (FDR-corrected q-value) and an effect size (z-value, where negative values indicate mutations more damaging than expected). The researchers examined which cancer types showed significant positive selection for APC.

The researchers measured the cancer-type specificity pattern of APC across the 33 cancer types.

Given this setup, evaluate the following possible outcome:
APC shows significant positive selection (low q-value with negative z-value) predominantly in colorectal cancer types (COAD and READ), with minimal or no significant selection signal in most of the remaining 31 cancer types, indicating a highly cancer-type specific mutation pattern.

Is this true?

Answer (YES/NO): NO